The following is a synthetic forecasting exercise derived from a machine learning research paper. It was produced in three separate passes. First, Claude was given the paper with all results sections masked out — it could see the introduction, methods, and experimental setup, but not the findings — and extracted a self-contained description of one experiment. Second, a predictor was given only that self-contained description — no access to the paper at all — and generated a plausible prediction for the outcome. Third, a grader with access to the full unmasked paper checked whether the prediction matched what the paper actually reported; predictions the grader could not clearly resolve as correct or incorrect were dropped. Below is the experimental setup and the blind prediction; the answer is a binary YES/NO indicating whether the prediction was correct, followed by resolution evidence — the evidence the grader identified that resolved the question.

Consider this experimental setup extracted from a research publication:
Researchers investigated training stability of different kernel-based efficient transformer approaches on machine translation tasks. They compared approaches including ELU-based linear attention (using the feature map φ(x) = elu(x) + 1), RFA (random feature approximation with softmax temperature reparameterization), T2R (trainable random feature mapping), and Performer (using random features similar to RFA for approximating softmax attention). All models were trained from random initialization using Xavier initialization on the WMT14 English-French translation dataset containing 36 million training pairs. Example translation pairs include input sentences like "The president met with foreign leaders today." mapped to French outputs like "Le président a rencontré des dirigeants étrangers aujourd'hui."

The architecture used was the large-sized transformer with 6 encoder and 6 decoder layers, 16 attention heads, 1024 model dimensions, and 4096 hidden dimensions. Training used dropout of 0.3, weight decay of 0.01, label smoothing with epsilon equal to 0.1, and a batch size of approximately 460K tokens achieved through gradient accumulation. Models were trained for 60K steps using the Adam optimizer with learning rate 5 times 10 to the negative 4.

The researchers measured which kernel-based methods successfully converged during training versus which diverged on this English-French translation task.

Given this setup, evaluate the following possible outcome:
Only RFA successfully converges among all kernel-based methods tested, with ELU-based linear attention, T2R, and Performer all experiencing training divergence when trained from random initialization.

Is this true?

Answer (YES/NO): NO